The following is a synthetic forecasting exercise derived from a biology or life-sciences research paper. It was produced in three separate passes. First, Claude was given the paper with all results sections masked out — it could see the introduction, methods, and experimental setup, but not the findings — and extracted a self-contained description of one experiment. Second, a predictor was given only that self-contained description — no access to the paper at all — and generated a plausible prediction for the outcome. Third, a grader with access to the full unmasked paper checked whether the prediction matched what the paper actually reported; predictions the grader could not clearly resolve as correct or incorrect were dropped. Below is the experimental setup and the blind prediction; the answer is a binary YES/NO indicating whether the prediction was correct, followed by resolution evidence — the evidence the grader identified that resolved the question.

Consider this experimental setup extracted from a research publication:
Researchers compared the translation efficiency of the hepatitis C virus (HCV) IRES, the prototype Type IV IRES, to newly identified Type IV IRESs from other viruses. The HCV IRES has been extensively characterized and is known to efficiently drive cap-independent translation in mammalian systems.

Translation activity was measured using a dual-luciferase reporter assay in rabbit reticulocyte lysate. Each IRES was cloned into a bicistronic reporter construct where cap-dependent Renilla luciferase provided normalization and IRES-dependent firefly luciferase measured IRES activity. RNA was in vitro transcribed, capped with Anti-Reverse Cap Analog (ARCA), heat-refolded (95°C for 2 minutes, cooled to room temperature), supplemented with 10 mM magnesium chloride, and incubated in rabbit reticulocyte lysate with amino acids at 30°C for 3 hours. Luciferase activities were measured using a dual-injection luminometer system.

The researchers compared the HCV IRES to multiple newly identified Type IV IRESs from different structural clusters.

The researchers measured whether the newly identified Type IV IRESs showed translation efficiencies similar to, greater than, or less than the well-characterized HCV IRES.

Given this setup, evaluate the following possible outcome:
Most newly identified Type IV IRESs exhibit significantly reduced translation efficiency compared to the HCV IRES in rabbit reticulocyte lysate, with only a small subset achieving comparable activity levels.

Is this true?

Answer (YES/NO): NO